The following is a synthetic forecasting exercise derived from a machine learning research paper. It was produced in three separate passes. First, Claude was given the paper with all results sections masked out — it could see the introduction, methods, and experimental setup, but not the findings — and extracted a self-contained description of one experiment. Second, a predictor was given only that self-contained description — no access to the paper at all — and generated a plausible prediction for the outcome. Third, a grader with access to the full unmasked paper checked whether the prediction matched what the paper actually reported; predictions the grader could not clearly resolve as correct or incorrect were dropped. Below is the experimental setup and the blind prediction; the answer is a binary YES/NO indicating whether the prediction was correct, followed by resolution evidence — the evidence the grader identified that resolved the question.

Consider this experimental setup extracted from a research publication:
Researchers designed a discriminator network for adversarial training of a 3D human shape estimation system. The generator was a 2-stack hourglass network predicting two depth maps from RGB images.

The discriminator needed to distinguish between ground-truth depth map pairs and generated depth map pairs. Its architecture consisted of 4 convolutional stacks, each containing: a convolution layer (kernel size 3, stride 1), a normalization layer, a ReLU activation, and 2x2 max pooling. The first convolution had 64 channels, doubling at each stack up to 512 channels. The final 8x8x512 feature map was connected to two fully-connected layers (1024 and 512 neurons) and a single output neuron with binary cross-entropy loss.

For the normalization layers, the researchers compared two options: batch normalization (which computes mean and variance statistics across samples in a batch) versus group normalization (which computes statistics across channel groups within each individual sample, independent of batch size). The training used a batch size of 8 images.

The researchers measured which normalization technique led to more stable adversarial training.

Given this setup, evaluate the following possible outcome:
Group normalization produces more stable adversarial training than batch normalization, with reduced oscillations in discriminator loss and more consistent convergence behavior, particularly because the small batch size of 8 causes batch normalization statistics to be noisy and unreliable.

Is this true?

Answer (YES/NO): YES